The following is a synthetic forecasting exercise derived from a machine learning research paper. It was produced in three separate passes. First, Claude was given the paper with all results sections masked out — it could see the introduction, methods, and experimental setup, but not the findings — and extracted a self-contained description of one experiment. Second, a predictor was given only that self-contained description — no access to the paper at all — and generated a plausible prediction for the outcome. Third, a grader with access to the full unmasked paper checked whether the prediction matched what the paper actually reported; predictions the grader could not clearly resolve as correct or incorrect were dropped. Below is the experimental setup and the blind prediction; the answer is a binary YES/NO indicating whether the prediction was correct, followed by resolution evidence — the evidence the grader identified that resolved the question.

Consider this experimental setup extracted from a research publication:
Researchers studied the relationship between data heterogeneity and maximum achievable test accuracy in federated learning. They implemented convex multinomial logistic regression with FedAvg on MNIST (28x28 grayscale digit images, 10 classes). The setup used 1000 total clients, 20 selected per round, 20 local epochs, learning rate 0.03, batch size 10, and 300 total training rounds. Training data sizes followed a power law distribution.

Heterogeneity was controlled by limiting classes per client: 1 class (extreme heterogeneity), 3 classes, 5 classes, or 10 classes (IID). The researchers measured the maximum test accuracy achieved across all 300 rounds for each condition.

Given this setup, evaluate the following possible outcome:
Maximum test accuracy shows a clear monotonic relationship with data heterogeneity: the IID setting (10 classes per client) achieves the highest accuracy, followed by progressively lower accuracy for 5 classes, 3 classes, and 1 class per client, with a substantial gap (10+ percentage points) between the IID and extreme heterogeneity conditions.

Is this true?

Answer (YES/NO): NO